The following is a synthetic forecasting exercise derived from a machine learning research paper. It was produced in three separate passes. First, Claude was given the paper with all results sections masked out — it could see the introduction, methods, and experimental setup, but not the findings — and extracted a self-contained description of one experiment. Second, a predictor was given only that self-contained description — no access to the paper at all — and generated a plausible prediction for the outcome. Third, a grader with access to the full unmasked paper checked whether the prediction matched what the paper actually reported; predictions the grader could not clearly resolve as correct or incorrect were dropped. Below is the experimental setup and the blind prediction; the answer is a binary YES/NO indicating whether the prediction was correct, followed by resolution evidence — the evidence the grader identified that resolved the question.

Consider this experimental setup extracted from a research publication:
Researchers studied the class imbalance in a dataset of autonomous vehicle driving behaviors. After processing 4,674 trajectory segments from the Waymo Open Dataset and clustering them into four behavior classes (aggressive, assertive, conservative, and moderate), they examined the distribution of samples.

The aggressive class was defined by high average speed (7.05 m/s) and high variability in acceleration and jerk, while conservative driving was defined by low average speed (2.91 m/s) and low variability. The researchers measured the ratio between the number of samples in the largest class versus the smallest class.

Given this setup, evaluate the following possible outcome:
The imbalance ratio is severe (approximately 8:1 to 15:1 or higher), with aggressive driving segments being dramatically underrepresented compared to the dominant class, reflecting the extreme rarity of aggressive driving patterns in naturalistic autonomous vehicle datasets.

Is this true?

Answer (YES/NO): NO